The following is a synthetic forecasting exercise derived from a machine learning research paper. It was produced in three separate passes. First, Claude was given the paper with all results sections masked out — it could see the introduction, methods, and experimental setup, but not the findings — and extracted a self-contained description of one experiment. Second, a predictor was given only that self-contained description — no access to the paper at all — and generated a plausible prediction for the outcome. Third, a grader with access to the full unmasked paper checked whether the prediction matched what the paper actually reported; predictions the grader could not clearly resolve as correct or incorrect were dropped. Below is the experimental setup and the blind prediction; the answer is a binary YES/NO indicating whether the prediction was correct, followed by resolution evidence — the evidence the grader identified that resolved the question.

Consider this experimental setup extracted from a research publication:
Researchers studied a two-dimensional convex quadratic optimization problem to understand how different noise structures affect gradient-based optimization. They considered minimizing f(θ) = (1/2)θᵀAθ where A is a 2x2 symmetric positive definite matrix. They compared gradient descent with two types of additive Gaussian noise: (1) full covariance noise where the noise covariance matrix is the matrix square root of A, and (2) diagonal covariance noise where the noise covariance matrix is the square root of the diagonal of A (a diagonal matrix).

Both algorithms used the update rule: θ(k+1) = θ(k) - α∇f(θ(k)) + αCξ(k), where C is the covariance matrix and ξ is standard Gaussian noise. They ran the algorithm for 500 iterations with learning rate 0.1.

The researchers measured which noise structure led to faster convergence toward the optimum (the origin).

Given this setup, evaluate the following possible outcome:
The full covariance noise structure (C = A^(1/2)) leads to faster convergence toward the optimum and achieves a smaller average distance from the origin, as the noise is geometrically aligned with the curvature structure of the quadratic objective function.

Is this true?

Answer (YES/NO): NO